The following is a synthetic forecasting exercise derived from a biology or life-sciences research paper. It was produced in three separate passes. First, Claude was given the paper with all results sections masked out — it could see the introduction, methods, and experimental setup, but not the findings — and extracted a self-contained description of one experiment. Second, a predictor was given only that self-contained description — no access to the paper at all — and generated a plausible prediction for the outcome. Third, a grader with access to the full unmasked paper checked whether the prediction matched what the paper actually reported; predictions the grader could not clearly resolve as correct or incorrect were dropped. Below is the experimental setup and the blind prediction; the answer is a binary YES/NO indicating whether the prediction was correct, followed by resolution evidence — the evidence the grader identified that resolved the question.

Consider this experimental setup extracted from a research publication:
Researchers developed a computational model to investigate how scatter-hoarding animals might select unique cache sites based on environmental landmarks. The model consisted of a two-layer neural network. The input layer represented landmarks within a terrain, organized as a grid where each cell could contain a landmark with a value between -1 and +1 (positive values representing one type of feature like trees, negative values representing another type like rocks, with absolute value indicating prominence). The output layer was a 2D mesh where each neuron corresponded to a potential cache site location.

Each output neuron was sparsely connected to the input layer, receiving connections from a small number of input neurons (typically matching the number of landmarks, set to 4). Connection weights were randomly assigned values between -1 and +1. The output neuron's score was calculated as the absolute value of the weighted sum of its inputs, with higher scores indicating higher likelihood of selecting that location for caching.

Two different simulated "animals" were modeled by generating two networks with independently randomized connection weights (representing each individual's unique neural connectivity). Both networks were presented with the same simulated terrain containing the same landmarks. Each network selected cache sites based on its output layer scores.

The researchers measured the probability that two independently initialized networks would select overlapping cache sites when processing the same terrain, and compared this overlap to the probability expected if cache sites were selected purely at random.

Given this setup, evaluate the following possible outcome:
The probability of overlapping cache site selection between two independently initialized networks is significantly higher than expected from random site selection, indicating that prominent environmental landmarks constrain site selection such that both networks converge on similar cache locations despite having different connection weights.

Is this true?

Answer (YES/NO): NO